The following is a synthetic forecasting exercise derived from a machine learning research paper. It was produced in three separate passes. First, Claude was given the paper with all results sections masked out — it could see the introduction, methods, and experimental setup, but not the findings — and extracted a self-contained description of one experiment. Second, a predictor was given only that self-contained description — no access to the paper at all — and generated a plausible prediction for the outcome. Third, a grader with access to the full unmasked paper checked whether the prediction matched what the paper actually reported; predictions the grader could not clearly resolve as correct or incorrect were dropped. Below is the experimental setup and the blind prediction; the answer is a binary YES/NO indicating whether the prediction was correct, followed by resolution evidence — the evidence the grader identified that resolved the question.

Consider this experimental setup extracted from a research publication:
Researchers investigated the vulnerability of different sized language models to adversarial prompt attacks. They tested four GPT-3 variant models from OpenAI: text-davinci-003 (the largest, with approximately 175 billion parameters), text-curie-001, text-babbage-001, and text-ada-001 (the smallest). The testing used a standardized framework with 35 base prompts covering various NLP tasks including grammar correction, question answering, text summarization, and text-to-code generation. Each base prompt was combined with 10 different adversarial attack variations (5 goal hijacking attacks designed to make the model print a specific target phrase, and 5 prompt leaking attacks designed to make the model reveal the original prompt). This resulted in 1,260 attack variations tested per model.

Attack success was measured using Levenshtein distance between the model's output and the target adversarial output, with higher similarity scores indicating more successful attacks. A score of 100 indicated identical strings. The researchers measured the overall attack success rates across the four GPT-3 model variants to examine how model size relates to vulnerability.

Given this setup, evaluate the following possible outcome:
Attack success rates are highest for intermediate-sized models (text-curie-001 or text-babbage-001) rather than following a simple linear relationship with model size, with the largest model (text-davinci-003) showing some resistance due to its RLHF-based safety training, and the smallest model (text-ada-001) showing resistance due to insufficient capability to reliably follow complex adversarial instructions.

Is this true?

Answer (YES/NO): NO